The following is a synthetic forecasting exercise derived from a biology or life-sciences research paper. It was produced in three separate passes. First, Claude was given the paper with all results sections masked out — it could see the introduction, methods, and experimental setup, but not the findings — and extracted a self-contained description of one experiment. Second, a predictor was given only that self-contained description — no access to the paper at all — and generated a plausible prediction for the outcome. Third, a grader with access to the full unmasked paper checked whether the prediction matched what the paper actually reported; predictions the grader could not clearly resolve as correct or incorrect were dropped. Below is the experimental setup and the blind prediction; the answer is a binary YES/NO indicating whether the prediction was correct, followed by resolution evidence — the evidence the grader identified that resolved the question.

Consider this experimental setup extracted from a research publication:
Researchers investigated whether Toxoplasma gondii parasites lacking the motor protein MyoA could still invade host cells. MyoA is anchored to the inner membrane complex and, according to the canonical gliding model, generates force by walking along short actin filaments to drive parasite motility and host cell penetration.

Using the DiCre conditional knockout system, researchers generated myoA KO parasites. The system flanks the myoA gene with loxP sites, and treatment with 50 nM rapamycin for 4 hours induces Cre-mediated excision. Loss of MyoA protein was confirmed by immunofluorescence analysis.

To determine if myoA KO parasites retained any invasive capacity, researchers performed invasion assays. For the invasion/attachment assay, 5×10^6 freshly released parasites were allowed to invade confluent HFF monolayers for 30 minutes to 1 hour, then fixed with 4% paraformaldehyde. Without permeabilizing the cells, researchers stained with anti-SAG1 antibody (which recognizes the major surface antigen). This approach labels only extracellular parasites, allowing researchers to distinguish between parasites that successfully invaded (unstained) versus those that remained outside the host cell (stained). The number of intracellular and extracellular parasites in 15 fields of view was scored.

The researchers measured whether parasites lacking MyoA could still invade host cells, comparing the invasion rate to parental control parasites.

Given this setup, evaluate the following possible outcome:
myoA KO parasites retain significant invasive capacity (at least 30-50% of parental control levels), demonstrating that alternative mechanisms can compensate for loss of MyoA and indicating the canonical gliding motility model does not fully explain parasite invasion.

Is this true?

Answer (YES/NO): NO